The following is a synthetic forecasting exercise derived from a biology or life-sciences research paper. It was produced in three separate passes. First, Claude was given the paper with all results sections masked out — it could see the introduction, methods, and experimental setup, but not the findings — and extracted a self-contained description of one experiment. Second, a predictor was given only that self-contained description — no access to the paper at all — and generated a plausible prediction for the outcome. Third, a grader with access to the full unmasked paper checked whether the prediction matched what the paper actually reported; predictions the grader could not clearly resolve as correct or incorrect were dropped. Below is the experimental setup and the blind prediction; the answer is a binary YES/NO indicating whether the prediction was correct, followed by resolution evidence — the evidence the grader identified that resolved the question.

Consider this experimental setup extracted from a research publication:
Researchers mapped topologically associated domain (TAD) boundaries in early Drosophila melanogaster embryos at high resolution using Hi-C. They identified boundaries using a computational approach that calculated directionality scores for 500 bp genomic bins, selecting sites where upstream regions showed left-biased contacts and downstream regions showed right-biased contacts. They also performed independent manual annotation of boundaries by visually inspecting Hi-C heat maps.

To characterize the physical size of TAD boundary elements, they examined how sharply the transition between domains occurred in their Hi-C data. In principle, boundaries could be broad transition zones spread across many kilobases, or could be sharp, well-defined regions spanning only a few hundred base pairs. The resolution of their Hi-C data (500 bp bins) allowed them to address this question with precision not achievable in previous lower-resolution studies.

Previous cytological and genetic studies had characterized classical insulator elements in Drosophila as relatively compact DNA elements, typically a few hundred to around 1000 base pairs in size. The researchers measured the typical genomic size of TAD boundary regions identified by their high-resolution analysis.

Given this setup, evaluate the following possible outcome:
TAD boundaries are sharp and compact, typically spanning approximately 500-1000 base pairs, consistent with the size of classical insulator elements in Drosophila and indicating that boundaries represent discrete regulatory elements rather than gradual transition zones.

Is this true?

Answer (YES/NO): YES